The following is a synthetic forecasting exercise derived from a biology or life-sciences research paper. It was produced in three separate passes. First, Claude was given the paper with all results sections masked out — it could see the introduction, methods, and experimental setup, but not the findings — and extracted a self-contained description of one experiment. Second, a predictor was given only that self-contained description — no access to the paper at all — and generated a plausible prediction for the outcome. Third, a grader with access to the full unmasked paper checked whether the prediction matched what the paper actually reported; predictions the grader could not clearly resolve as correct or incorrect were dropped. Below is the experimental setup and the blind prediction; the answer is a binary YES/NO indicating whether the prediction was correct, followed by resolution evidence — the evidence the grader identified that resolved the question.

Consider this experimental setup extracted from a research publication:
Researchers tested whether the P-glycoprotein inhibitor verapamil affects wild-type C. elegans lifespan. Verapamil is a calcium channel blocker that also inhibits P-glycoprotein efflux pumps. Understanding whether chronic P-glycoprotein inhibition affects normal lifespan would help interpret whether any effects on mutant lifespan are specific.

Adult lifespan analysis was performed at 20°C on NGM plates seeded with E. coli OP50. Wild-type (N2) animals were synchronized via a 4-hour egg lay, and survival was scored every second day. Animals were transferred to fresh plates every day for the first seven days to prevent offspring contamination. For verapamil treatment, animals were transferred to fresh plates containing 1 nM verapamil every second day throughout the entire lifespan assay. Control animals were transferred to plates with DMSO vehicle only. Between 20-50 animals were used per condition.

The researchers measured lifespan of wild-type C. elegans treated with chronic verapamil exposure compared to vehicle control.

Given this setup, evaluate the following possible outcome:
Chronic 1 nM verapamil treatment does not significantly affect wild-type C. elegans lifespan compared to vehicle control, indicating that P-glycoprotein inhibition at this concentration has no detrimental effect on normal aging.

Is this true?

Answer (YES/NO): YES